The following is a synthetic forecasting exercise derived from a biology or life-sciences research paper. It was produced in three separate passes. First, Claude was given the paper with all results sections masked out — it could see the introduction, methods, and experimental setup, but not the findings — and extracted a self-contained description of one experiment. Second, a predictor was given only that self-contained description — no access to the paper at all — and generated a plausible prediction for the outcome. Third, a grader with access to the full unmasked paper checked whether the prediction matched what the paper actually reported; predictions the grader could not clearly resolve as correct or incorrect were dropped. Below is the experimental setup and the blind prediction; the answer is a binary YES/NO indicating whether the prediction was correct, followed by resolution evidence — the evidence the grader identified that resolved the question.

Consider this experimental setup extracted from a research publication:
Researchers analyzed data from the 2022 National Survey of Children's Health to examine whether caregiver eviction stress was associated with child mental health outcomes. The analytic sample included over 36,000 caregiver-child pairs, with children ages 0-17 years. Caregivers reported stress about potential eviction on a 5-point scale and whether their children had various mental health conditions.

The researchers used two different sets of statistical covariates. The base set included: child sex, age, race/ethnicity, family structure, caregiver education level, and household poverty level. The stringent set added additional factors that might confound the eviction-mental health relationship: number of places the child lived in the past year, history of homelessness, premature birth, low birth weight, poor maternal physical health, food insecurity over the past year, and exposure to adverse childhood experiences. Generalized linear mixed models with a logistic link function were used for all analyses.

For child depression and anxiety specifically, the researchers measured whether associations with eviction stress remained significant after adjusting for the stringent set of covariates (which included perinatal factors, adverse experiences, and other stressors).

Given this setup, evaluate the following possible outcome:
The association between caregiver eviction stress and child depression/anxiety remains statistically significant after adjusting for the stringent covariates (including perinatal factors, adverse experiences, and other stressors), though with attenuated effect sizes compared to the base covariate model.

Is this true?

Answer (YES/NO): YES